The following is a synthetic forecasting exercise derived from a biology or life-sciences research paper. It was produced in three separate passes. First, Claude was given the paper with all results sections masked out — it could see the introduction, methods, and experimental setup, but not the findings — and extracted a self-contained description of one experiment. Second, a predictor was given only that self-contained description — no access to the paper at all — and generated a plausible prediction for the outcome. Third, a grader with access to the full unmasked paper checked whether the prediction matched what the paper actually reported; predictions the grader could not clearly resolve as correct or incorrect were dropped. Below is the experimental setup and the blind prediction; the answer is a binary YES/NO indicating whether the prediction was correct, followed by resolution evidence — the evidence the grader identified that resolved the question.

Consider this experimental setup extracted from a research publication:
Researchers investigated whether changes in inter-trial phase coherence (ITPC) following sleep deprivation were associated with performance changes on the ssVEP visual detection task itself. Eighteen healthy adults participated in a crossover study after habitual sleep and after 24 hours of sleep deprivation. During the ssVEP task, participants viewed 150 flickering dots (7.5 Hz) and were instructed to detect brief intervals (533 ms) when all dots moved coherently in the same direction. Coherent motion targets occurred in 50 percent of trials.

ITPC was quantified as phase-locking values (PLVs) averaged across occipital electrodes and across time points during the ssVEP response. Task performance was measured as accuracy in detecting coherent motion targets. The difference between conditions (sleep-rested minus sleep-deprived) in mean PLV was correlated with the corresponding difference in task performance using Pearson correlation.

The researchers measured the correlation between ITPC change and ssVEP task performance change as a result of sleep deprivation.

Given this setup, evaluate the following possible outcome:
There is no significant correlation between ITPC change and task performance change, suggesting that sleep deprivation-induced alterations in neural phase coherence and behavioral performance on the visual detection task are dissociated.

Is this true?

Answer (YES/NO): YES